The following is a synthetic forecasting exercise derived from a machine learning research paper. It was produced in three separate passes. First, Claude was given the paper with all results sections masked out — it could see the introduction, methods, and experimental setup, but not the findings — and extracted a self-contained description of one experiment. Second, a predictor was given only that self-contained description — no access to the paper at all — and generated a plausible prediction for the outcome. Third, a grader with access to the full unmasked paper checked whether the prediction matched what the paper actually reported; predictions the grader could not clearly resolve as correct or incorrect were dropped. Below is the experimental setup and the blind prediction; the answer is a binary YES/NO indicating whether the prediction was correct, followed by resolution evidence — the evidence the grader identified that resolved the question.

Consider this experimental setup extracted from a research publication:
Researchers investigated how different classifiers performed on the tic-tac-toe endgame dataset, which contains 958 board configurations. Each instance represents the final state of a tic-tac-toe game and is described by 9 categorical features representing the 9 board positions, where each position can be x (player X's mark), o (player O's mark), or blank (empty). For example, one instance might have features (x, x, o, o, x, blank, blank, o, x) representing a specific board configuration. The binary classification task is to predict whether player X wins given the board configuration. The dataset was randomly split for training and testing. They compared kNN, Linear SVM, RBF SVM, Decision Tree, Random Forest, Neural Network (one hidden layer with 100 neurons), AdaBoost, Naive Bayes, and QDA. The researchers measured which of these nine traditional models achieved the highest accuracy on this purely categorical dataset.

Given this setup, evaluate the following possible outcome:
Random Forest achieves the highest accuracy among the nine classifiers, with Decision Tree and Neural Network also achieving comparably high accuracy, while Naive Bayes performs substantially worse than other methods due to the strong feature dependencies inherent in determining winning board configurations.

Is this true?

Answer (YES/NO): NO